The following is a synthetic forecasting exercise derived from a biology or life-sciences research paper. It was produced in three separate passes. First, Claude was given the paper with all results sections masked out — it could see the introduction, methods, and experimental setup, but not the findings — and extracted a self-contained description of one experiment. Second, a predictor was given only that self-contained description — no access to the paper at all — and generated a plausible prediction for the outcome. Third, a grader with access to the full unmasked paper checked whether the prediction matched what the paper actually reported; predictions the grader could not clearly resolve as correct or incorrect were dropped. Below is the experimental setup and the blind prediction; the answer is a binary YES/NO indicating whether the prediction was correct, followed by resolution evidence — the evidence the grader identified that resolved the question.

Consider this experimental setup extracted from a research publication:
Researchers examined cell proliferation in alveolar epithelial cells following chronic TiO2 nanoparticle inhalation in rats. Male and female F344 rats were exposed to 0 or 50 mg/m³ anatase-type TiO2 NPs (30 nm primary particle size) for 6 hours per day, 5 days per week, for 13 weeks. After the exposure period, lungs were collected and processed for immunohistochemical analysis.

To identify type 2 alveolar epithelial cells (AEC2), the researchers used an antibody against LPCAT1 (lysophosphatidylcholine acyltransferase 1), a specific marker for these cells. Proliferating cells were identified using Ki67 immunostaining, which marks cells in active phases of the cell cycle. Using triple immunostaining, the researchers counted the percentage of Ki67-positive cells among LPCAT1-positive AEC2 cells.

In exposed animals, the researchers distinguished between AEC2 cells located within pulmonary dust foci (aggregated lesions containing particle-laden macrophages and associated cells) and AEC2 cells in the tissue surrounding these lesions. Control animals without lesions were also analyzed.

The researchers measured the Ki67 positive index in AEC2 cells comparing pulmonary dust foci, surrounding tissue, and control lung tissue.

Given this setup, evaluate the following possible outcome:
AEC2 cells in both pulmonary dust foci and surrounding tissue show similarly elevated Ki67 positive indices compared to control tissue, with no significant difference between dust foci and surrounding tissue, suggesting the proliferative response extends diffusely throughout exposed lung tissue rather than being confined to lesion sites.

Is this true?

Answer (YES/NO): NO